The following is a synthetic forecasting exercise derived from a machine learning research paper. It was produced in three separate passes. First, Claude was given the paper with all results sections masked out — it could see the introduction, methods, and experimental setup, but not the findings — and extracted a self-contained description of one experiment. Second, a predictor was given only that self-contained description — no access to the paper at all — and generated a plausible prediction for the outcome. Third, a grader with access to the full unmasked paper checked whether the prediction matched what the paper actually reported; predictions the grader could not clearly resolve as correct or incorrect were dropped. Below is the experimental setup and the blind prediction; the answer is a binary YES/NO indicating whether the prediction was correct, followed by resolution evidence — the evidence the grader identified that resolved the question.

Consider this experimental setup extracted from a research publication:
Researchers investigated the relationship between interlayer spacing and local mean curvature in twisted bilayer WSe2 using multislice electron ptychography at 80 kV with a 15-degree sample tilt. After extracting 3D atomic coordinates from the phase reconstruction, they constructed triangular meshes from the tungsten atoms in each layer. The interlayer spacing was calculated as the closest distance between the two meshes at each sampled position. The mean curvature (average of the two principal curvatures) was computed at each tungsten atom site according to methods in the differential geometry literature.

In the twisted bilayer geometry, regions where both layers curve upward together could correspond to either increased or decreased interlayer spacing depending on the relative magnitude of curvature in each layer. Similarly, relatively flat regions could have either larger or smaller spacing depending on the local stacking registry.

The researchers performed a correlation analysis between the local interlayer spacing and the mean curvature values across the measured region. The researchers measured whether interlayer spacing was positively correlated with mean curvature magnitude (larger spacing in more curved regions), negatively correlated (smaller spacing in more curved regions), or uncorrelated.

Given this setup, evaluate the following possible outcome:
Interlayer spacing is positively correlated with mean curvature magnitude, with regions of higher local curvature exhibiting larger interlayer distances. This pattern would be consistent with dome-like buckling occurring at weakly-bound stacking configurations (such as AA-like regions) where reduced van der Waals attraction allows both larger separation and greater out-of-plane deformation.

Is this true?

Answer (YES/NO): YES